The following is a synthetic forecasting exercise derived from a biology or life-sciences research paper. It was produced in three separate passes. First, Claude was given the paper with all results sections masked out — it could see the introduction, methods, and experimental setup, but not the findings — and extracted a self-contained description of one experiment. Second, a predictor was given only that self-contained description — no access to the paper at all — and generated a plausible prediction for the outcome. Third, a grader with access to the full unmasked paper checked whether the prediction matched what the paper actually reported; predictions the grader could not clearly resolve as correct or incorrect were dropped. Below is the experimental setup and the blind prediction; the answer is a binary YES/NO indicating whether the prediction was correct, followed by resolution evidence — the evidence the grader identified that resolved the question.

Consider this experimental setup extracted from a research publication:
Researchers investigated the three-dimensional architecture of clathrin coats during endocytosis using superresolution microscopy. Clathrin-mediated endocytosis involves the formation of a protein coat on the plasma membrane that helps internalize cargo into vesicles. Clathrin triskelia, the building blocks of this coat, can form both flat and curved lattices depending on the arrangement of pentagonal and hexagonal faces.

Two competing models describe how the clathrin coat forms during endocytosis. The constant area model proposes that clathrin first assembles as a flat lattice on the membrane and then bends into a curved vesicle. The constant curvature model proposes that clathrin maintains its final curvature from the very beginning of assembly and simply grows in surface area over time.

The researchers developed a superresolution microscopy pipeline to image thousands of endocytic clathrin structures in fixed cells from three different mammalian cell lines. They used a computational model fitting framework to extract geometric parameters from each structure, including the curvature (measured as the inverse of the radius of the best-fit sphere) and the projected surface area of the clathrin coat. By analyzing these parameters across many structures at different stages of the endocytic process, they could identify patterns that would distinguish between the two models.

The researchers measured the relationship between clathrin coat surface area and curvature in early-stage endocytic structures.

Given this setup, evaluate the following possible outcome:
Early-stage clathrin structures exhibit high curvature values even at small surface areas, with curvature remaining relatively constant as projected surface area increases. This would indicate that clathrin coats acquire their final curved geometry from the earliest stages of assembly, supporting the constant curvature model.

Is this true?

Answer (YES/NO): NO